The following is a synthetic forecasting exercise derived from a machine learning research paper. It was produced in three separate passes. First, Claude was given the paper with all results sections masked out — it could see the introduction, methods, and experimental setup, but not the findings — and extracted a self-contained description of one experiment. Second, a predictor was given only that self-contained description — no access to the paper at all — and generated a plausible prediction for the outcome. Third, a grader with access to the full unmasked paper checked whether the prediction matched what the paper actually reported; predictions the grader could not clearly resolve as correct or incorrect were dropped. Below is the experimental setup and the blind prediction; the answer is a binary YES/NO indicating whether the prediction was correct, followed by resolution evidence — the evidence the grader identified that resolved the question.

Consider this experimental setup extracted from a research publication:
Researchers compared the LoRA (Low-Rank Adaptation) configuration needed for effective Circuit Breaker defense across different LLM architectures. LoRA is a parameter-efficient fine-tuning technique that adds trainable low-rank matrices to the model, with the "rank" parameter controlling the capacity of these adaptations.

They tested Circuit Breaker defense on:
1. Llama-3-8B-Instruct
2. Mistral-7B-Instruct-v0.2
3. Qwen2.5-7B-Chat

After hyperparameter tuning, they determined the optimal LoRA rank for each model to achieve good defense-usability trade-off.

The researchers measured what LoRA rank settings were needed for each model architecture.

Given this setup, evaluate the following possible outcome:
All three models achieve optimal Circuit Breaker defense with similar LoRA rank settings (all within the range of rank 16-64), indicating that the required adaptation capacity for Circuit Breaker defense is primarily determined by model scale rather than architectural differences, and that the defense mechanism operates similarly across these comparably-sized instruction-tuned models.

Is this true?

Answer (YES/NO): NO